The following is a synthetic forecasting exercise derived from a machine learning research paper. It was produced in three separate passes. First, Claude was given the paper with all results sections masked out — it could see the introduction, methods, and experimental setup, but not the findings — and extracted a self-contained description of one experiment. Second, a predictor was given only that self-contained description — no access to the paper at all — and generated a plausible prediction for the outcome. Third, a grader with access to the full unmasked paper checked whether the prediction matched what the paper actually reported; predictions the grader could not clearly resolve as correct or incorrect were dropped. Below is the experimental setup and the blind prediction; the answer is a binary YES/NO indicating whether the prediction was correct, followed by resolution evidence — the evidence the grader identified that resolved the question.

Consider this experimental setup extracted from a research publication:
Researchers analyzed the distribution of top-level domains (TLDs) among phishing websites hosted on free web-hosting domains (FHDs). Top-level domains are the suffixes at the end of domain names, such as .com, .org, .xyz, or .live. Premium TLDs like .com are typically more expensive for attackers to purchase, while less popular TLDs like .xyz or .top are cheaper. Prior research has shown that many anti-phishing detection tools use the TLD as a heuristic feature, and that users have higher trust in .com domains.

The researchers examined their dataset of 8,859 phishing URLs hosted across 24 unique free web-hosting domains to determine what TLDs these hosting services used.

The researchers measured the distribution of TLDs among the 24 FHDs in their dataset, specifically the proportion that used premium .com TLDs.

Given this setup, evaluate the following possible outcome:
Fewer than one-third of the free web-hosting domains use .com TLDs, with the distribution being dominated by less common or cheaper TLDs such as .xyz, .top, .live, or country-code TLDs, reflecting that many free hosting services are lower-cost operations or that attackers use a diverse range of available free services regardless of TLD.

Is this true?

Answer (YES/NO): NO